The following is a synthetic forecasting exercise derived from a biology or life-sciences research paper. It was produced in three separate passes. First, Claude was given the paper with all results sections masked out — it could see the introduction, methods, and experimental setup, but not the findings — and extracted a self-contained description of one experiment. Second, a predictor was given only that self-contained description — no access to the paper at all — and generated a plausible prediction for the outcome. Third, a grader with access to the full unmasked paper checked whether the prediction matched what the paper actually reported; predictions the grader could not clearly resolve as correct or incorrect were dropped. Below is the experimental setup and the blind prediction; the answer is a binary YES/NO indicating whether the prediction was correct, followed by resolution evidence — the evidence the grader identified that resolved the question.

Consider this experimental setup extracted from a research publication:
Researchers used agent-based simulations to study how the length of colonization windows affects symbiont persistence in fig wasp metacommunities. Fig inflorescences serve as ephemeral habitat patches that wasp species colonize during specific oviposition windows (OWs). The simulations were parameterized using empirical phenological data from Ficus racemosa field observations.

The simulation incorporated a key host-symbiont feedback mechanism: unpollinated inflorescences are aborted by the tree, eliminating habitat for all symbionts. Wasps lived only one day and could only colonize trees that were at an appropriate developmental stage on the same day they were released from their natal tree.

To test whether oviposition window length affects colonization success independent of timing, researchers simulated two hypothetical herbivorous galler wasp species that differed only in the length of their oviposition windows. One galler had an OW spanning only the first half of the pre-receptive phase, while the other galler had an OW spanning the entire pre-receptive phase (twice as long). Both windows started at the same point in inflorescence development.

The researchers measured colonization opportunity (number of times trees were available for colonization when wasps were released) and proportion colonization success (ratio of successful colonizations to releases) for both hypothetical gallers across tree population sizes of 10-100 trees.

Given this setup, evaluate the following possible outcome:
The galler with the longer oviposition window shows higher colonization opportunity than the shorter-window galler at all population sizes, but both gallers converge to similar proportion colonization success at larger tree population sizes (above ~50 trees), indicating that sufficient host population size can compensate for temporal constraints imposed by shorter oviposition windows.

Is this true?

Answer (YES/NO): NO